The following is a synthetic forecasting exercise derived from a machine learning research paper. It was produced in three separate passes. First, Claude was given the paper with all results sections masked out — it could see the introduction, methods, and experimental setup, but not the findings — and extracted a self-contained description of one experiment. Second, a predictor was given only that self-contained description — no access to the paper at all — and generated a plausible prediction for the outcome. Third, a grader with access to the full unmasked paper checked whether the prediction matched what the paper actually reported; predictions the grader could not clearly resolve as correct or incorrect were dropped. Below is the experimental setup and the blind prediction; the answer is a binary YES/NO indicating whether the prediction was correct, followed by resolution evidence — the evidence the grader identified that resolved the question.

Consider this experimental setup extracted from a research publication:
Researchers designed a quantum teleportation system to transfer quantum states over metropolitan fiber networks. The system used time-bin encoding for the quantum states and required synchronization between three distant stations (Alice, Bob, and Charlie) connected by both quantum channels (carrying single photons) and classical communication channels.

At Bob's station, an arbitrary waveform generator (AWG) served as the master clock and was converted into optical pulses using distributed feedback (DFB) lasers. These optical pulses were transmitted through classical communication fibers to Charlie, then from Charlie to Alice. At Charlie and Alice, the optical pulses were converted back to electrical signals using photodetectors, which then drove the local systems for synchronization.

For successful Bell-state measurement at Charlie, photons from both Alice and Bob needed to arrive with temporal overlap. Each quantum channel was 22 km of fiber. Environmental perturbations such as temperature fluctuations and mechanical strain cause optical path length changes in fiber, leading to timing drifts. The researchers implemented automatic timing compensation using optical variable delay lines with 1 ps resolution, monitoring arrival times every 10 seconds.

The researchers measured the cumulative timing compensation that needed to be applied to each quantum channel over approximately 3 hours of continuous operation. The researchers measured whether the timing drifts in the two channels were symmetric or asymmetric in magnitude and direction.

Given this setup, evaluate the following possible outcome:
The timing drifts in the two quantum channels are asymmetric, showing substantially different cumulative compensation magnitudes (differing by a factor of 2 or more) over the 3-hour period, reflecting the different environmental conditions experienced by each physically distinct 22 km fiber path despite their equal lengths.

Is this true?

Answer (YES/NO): YES